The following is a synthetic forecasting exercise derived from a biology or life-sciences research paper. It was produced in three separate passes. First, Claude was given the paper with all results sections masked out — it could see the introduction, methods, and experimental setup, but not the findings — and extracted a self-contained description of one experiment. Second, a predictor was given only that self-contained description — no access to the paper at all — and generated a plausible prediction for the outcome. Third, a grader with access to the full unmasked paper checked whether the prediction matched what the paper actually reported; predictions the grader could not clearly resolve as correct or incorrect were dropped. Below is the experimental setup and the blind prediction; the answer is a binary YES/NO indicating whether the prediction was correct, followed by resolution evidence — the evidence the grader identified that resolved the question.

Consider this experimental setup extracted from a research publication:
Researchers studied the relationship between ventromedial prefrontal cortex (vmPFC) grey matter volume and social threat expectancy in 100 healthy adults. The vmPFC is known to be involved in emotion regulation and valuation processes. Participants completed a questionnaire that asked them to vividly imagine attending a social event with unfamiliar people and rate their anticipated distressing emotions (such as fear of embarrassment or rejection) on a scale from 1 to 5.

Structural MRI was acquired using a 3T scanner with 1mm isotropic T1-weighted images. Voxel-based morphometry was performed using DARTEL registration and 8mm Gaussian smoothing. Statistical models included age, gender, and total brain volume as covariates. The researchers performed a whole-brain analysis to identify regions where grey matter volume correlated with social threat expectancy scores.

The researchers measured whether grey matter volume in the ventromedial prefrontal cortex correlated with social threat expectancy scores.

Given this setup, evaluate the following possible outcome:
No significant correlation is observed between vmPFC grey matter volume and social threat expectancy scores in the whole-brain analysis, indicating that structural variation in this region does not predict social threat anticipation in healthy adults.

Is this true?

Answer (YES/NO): NO